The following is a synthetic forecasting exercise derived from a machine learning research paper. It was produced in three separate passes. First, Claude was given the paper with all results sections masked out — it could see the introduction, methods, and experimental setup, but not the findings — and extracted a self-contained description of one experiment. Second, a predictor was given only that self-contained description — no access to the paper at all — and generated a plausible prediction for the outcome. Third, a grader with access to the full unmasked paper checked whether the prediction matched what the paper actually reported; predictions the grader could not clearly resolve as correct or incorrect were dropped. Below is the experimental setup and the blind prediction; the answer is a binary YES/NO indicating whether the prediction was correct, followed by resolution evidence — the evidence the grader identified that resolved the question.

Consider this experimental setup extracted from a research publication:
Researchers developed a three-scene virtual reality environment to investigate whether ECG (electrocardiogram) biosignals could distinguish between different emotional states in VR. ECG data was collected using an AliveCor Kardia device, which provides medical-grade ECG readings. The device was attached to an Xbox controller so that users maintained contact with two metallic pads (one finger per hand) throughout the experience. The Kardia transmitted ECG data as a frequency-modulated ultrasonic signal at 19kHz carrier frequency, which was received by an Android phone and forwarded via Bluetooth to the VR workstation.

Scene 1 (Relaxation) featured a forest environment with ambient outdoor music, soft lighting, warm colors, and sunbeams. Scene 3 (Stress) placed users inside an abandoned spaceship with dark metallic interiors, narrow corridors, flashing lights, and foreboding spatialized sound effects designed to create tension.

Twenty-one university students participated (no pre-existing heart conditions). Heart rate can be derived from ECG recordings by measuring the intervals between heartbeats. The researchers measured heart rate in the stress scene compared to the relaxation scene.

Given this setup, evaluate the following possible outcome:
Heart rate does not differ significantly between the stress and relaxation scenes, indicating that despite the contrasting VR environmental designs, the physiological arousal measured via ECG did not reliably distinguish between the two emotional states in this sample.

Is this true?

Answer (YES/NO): NO